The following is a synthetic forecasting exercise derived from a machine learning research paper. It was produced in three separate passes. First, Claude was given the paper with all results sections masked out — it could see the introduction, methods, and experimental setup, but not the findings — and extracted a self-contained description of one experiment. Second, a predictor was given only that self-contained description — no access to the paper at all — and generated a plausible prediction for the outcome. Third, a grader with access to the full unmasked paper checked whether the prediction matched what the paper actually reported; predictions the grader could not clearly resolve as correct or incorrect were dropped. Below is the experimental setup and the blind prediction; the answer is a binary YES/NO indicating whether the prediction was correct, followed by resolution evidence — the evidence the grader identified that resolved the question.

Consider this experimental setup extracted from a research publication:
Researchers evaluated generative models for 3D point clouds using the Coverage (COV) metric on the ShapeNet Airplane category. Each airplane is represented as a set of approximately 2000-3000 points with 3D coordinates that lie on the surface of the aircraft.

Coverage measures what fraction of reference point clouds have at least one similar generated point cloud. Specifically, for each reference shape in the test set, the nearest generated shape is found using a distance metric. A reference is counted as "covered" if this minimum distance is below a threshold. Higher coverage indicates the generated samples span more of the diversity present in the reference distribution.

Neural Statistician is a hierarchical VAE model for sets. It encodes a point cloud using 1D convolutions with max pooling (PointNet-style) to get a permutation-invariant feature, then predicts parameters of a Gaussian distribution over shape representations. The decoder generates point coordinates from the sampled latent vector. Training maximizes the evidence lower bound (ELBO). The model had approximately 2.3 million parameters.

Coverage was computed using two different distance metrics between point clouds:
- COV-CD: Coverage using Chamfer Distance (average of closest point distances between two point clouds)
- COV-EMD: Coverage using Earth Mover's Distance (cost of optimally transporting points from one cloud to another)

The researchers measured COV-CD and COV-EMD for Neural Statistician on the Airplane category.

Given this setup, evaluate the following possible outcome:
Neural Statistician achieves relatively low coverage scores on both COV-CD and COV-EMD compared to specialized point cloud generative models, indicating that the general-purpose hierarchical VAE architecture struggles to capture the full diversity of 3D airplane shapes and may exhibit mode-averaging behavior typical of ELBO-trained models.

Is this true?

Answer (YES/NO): YES